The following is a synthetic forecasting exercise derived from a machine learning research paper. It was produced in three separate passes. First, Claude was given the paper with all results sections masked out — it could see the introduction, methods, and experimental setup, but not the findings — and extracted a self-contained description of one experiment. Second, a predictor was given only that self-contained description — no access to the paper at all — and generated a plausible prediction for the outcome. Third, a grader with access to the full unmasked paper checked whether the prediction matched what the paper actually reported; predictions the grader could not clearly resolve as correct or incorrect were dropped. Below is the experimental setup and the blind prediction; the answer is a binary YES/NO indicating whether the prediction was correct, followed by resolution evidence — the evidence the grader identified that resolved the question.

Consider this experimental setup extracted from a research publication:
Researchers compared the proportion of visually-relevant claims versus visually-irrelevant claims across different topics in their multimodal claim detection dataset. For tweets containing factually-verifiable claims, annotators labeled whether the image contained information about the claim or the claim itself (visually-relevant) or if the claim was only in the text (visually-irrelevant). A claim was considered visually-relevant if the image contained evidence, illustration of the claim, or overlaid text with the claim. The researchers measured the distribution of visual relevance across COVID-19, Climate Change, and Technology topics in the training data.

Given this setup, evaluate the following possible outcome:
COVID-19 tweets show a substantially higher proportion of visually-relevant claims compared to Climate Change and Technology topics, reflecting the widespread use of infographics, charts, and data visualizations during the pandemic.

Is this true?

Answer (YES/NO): NO